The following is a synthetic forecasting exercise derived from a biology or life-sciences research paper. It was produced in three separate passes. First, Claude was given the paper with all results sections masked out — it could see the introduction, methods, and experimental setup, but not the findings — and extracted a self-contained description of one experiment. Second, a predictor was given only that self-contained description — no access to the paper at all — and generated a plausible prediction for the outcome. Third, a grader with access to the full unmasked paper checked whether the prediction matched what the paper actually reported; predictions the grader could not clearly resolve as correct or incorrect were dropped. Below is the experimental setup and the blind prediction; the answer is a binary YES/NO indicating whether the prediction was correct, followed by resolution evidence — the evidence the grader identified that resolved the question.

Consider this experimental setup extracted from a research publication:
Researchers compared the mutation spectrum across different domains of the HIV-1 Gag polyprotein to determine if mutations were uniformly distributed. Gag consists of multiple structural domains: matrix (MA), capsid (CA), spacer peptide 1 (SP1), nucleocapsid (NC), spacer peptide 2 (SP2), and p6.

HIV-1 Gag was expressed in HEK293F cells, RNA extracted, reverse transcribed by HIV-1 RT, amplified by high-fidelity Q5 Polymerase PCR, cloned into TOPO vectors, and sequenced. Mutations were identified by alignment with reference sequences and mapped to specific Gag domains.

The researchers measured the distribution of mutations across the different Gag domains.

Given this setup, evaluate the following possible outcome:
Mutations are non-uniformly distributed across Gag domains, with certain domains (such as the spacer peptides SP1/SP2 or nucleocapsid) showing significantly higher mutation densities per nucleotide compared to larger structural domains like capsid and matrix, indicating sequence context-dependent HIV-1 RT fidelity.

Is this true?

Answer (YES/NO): NO